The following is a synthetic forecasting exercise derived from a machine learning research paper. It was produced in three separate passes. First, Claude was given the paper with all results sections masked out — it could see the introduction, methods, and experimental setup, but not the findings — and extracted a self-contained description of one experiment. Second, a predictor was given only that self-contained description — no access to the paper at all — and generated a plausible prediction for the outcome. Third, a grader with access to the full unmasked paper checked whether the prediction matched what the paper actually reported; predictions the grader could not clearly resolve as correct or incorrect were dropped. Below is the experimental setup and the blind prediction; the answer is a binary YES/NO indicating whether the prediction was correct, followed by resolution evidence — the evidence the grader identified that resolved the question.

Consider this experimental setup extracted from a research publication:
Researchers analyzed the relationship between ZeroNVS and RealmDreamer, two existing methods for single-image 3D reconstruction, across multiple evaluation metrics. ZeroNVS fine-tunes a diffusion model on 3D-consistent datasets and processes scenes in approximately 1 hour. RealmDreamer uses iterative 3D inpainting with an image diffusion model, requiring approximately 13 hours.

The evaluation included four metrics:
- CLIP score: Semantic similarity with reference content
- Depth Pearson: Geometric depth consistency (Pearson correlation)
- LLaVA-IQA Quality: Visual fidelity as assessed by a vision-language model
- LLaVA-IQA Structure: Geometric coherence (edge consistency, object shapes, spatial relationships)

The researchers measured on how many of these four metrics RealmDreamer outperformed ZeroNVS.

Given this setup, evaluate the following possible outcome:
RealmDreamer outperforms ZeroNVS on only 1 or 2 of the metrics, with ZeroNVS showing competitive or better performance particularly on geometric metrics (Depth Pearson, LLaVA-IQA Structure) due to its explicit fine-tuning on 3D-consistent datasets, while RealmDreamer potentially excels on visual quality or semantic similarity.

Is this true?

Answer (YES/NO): NO